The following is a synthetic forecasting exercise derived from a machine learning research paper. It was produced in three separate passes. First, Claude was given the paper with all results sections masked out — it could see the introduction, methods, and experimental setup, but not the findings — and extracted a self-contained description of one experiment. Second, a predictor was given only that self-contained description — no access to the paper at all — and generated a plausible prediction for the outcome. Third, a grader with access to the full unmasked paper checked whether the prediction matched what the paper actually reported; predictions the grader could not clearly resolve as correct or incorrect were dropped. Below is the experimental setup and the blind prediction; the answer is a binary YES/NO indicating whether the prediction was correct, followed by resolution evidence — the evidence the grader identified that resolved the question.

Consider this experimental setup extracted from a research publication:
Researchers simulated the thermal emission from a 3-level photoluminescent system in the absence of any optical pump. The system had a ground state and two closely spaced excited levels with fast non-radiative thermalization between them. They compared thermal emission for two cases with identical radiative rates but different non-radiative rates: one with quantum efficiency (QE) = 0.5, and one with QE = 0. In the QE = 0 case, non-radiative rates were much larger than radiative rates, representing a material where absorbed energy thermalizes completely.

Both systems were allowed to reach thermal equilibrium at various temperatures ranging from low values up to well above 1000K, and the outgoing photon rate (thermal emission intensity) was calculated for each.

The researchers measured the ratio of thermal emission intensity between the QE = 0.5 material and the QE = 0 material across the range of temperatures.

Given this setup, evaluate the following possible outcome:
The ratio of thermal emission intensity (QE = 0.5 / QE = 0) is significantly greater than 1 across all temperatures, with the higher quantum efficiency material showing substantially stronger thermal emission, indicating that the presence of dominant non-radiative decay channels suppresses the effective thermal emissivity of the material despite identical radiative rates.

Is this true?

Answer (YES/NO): NO